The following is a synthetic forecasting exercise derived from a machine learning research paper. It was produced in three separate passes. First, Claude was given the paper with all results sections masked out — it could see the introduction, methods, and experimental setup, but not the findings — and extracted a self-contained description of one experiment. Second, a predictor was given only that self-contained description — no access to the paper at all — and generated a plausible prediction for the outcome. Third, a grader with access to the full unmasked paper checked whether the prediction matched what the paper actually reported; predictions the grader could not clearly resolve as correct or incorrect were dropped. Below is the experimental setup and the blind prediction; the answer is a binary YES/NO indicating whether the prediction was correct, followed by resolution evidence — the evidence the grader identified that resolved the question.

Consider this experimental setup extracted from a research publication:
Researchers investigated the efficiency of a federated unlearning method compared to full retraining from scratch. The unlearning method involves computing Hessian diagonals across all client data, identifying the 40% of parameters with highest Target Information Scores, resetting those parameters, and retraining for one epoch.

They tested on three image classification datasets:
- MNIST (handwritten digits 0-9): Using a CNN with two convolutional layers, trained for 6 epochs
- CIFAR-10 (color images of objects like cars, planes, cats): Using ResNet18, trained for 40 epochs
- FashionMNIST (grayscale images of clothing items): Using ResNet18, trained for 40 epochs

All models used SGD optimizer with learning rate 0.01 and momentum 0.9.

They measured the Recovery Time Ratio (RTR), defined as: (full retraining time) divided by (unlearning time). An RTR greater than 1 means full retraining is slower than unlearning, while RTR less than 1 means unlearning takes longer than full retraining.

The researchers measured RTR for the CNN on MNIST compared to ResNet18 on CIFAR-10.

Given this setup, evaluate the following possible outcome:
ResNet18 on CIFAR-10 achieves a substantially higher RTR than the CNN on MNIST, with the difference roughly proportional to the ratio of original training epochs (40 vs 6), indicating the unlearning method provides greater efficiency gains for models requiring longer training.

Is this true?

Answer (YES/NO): NO